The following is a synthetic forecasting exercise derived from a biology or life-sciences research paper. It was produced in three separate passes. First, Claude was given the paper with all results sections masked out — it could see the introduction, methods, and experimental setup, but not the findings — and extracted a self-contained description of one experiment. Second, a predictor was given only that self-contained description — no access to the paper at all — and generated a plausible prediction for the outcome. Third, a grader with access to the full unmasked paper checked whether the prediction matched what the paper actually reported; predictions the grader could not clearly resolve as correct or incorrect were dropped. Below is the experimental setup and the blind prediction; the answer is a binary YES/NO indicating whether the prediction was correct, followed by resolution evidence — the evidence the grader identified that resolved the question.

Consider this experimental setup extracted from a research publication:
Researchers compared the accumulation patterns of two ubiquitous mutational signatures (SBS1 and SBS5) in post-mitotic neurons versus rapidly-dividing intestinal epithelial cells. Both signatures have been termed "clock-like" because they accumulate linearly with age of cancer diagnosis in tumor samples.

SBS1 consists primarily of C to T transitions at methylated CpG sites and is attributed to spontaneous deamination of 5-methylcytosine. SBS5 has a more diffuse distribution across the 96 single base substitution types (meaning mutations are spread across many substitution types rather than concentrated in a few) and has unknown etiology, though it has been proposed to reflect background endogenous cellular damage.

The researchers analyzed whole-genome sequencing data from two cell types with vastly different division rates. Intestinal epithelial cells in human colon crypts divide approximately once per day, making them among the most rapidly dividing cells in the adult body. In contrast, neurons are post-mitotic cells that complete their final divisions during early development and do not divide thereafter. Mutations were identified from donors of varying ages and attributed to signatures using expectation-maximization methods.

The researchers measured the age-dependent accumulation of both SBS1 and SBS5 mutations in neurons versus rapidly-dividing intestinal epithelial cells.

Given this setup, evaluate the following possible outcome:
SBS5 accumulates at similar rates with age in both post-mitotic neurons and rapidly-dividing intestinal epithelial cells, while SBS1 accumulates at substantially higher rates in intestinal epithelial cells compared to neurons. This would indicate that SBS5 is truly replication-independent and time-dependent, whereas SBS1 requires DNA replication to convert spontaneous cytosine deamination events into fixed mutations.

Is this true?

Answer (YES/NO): NO